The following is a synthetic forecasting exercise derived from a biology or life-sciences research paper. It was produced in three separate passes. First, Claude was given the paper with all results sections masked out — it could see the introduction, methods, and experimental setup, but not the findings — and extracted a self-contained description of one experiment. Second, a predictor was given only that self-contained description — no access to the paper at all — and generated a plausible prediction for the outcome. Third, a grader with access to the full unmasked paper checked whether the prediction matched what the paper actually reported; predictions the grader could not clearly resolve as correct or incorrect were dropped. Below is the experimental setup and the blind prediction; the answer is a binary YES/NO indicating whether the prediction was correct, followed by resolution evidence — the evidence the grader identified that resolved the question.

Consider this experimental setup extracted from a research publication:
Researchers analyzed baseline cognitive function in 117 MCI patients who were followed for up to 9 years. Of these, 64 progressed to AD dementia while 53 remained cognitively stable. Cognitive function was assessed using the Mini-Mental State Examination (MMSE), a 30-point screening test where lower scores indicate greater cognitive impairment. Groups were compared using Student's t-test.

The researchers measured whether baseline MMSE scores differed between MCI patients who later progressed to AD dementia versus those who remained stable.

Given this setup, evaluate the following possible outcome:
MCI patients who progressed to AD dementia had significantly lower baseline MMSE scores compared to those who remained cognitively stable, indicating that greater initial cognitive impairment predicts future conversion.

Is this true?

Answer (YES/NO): YES